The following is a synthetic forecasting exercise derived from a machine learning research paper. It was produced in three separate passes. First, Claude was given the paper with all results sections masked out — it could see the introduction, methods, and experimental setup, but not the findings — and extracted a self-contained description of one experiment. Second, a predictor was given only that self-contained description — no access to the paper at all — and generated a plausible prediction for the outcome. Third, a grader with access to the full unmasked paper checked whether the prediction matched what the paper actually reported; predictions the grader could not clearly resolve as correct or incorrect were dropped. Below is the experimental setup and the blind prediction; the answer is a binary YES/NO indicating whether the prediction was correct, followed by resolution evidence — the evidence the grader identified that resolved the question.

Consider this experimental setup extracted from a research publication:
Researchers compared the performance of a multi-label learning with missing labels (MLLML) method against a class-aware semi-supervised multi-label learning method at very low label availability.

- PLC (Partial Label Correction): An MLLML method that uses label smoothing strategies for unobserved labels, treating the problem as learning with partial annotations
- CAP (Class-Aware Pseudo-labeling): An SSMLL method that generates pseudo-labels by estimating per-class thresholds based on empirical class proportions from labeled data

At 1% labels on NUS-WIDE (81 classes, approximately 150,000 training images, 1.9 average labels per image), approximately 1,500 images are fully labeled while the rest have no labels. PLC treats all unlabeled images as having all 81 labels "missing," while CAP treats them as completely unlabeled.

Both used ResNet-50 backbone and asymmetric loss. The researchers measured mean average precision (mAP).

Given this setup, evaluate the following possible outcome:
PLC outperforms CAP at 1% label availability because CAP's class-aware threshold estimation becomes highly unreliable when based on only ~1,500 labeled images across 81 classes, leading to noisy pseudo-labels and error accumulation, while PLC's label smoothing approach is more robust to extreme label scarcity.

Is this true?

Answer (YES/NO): YES